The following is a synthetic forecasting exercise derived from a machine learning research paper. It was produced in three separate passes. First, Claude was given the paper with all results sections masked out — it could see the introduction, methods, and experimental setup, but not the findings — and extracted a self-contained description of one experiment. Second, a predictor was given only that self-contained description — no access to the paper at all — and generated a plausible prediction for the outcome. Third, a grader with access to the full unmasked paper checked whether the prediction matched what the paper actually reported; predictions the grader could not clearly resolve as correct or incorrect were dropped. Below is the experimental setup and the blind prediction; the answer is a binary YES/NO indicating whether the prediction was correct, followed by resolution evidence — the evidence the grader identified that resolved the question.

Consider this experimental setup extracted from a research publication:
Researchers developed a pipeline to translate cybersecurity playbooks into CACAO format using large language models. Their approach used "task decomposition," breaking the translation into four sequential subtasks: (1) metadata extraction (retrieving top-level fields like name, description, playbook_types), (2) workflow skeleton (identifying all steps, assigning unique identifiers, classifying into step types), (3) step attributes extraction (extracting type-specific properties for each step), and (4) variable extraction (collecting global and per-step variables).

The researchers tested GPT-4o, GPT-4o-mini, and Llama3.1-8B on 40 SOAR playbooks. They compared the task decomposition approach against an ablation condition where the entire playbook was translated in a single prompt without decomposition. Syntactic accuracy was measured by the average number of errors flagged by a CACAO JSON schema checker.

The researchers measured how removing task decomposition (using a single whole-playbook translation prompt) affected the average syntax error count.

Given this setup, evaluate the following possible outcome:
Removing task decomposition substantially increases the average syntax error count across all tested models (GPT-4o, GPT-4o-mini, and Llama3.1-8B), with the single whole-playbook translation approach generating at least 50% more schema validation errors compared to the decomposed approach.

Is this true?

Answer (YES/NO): YES